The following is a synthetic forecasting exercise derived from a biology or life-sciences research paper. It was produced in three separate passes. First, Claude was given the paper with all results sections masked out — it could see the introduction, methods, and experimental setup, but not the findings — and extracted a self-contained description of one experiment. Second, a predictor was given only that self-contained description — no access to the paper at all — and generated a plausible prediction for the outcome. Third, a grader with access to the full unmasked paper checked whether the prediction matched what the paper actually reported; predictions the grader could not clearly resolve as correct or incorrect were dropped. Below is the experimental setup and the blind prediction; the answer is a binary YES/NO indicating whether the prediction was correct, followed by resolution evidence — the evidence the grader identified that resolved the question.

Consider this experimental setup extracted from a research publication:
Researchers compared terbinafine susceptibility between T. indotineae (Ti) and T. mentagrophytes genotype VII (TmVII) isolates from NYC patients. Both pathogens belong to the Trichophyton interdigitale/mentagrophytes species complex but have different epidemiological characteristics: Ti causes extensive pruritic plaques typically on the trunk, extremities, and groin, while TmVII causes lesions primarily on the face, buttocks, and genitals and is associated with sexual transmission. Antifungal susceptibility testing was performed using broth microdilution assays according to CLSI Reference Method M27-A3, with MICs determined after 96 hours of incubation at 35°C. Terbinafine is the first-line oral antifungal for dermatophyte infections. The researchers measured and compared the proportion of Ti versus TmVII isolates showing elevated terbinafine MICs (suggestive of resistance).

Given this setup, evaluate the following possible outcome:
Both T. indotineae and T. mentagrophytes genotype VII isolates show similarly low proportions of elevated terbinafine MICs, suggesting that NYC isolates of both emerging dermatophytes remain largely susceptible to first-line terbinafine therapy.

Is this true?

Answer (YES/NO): NO